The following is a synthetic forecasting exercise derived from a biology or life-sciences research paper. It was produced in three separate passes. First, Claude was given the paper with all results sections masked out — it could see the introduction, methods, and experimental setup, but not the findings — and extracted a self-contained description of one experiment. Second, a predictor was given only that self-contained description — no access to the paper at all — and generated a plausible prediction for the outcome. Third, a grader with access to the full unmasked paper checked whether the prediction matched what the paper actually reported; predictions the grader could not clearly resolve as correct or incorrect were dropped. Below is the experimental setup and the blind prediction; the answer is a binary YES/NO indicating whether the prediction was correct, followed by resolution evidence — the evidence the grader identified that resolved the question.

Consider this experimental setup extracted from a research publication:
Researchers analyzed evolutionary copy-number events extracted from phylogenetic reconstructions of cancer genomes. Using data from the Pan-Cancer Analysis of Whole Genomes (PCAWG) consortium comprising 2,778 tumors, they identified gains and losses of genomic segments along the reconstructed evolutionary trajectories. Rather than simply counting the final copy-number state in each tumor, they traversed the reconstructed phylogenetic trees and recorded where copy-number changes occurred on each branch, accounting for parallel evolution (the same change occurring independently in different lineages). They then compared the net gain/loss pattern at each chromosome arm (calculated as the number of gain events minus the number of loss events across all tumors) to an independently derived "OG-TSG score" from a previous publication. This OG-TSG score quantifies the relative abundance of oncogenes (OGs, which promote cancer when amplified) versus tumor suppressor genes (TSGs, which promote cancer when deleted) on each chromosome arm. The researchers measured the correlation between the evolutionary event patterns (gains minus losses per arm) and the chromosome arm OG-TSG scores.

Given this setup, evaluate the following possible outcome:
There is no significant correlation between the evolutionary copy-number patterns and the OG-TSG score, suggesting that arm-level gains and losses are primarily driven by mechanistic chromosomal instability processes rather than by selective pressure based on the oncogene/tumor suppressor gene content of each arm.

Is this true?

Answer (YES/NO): NO